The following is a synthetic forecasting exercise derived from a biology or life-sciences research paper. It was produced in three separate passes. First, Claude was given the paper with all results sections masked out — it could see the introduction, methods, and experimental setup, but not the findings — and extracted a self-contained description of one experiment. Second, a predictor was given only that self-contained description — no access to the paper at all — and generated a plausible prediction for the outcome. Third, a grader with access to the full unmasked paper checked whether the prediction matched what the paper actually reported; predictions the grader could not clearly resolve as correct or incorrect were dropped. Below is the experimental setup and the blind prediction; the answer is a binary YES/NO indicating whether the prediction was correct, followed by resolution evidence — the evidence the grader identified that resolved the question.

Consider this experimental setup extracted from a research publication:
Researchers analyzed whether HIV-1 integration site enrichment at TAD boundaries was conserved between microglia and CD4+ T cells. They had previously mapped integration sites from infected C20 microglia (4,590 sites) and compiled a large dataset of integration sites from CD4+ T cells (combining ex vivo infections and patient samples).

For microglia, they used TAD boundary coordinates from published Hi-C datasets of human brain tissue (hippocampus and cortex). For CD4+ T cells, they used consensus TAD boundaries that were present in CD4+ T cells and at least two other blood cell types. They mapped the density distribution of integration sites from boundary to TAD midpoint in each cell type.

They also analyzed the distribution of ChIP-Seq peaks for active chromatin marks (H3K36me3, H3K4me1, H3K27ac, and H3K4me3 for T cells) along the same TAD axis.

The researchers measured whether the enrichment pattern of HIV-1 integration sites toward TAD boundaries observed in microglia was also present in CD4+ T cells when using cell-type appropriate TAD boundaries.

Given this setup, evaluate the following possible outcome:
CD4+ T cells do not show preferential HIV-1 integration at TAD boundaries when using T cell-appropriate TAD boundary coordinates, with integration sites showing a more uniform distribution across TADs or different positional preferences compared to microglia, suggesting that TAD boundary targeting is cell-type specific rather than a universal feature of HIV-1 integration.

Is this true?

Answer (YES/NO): NO